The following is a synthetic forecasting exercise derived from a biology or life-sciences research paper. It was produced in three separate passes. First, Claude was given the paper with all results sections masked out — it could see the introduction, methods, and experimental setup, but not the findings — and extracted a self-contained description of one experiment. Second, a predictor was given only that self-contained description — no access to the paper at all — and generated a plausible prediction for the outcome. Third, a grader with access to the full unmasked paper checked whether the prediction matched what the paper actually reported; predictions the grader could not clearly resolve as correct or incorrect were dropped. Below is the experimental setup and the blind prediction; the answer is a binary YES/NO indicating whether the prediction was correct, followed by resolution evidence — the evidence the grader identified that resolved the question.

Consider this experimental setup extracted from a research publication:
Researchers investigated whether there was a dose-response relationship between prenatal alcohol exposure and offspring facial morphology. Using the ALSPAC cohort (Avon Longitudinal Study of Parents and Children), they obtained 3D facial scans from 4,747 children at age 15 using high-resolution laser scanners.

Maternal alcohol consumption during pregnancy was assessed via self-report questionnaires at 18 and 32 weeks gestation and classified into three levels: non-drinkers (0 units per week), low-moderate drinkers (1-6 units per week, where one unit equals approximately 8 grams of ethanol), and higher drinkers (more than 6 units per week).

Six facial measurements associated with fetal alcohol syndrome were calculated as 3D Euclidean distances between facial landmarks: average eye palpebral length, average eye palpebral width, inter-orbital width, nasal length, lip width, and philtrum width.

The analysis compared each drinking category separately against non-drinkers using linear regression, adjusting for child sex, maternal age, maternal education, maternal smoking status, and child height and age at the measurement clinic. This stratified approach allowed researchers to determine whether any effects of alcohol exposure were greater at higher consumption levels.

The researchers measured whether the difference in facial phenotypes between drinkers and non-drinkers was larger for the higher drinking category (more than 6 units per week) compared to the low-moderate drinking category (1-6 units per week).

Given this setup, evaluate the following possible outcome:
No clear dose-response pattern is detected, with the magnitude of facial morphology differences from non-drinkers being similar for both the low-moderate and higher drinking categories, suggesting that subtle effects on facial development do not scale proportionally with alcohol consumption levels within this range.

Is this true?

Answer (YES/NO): NO